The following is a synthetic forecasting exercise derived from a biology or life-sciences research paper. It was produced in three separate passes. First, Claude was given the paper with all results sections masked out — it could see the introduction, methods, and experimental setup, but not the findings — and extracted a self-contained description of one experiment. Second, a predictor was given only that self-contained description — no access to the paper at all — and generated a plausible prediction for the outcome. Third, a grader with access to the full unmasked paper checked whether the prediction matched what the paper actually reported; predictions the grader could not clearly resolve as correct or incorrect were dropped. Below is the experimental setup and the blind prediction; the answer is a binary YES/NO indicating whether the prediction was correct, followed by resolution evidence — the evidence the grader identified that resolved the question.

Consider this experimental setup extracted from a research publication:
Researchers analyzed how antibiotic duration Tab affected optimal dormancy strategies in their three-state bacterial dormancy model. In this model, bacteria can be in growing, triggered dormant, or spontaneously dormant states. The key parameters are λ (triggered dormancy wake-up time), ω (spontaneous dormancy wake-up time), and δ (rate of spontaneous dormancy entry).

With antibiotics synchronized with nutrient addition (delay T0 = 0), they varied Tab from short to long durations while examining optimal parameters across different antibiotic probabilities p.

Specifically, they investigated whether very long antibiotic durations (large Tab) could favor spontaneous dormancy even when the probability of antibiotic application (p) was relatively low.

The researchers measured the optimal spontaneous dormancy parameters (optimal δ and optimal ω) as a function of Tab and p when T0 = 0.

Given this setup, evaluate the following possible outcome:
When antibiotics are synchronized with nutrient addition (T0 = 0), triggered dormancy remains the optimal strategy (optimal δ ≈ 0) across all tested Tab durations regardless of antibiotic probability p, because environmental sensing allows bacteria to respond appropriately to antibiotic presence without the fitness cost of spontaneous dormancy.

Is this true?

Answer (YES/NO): NO